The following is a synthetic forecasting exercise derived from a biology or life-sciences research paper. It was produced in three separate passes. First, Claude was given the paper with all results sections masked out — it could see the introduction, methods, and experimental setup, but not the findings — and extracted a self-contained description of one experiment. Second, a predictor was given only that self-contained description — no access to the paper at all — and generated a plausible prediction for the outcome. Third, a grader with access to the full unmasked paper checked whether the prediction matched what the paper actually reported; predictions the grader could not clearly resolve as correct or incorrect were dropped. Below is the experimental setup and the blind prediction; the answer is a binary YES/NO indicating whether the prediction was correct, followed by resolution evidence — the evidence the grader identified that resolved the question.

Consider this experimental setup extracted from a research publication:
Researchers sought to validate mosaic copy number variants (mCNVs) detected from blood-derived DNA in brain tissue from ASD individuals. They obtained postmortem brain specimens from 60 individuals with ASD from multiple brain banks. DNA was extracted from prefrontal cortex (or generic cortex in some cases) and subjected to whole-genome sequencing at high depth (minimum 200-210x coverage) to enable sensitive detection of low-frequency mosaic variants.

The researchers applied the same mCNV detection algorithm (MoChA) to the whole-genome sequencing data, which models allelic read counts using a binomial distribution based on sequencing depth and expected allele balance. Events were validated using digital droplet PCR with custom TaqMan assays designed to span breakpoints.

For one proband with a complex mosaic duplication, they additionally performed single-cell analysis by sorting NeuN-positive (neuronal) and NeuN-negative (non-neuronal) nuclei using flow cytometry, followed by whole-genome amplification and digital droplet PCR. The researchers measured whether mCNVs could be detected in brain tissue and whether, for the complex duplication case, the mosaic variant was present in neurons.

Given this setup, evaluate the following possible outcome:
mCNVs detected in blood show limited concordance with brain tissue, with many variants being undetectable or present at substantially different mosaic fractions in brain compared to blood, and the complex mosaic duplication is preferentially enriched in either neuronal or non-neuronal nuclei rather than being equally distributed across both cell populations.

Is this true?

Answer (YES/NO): NO